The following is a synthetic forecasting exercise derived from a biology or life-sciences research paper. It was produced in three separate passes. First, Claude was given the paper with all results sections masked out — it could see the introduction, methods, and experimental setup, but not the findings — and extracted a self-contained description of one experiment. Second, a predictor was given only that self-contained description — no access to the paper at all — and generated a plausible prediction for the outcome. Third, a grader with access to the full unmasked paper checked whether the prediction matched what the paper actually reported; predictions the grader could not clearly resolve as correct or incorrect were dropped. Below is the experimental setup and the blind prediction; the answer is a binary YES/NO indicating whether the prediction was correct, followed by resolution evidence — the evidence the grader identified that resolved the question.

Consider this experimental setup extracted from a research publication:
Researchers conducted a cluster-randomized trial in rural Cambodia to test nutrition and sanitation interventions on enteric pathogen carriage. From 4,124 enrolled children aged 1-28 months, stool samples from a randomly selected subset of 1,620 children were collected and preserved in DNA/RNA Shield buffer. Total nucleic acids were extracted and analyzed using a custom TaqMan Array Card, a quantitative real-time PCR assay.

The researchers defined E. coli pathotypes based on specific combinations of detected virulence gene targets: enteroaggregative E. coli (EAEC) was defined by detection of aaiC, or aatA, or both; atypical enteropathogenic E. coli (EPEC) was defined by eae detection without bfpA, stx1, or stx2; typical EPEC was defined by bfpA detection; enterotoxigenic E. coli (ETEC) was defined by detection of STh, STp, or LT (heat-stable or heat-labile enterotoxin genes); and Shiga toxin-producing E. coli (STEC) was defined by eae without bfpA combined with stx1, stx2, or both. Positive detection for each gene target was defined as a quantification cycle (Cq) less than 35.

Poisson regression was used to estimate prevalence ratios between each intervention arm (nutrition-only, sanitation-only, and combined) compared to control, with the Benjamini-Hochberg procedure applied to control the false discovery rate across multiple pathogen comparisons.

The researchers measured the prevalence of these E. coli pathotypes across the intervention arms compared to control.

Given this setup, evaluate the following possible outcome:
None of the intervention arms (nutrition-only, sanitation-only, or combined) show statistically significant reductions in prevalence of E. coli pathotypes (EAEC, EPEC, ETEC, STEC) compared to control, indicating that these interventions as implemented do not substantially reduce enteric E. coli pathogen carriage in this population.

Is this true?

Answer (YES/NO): NO